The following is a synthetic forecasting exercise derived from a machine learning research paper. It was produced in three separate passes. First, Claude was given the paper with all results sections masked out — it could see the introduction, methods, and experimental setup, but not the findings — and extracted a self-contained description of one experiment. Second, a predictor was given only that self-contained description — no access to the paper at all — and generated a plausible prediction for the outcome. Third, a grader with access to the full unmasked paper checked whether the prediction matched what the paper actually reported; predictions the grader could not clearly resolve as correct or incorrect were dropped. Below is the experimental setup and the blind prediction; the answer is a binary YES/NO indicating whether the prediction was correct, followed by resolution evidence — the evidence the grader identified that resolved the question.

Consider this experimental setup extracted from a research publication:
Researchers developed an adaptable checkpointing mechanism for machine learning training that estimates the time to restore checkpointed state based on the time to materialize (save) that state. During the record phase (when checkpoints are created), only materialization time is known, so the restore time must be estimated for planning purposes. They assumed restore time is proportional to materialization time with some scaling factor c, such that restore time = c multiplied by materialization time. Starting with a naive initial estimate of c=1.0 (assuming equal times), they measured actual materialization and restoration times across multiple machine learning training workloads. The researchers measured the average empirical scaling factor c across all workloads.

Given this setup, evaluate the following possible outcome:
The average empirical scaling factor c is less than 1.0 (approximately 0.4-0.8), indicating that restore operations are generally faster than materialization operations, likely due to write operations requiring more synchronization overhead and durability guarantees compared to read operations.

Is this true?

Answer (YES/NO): NO